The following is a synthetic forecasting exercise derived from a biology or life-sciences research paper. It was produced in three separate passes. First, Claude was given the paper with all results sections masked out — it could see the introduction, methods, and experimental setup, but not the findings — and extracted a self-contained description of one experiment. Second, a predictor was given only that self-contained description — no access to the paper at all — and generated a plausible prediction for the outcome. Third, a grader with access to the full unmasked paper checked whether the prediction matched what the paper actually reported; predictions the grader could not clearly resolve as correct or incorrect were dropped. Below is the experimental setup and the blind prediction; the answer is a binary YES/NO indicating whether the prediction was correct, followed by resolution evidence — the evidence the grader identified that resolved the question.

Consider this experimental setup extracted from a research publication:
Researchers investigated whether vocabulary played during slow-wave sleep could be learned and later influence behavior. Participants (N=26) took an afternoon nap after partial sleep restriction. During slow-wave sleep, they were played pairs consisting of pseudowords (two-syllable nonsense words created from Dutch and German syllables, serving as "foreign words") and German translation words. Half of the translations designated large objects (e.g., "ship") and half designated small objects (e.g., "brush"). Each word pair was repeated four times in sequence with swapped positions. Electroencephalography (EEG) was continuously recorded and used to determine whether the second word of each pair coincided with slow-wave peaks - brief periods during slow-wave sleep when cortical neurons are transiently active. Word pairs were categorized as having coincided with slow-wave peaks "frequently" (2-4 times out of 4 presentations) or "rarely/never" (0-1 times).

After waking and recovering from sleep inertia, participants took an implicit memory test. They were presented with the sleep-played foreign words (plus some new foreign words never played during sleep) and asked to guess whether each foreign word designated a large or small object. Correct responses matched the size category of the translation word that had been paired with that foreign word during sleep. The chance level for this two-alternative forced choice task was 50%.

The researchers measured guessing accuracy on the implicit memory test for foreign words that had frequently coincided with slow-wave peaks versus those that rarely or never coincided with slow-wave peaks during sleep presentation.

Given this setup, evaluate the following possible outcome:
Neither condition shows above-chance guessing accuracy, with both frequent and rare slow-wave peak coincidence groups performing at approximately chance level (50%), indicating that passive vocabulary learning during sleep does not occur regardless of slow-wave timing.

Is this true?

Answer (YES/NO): NO